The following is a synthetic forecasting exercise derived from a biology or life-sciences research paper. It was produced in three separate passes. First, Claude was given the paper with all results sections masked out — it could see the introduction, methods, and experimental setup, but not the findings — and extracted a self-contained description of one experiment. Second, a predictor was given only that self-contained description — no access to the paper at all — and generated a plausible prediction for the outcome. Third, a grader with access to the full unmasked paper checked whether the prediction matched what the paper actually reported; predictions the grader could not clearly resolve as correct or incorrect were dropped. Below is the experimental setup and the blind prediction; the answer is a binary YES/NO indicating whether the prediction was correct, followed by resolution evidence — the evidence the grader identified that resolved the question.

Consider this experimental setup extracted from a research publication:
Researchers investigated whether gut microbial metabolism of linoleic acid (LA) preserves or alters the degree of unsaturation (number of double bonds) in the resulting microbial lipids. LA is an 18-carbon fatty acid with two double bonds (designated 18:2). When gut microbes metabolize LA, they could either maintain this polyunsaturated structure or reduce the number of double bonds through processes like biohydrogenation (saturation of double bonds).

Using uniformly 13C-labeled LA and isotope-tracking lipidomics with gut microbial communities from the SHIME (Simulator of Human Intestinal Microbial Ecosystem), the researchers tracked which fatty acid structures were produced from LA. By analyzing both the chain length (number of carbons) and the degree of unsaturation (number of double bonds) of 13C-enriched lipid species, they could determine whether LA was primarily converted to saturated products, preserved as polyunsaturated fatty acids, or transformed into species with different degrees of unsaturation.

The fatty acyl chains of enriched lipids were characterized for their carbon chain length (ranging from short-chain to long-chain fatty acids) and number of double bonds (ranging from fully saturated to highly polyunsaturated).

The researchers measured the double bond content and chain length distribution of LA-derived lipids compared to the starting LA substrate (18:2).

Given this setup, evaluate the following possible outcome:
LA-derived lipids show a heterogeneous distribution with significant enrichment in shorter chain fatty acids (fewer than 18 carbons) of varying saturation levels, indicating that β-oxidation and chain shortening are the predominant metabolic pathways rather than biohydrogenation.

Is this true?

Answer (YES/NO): NO